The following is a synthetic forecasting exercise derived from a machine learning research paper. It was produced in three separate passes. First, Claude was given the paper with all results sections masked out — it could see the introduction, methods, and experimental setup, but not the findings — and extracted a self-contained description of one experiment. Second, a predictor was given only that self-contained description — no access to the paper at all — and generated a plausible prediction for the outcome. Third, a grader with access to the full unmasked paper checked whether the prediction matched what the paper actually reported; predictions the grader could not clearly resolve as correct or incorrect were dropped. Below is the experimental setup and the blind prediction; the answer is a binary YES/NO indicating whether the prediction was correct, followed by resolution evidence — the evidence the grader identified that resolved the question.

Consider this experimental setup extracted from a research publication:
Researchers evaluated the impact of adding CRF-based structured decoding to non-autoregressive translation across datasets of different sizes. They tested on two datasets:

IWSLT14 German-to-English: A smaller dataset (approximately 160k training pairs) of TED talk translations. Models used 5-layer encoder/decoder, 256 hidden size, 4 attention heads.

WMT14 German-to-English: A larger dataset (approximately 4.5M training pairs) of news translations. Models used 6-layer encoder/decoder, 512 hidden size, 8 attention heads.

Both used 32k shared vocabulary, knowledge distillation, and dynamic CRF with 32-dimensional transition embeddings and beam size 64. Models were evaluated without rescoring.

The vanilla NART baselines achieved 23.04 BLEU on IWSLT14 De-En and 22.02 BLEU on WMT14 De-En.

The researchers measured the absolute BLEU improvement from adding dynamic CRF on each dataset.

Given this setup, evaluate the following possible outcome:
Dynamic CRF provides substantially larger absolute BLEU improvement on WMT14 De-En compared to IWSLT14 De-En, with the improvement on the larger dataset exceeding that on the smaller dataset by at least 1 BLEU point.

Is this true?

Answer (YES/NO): NO